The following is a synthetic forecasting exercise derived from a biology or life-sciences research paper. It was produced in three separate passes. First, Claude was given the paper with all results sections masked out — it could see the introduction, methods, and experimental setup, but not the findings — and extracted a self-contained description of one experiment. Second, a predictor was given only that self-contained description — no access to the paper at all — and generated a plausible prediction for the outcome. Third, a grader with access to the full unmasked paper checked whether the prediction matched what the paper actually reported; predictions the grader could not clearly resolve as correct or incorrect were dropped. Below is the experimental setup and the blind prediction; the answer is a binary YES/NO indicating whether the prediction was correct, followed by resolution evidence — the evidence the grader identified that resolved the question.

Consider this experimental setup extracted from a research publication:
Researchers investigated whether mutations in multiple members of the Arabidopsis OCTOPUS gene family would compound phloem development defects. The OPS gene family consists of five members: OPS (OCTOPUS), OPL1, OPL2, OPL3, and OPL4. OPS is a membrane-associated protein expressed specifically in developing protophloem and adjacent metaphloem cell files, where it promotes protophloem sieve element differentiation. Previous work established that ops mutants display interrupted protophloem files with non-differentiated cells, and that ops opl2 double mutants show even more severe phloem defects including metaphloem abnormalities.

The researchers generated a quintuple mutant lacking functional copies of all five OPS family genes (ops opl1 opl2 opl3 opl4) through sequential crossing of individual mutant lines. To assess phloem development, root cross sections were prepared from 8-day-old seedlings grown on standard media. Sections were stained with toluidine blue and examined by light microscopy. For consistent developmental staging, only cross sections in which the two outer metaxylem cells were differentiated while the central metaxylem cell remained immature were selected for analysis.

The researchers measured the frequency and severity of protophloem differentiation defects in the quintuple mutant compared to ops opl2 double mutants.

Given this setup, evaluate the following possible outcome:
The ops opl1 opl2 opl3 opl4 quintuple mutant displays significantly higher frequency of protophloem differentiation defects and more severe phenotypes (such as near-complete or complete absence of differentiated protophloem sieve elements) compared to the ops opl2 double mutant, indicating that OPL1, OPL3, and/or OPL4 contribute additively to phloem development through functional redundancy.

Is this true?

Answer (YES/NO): NO